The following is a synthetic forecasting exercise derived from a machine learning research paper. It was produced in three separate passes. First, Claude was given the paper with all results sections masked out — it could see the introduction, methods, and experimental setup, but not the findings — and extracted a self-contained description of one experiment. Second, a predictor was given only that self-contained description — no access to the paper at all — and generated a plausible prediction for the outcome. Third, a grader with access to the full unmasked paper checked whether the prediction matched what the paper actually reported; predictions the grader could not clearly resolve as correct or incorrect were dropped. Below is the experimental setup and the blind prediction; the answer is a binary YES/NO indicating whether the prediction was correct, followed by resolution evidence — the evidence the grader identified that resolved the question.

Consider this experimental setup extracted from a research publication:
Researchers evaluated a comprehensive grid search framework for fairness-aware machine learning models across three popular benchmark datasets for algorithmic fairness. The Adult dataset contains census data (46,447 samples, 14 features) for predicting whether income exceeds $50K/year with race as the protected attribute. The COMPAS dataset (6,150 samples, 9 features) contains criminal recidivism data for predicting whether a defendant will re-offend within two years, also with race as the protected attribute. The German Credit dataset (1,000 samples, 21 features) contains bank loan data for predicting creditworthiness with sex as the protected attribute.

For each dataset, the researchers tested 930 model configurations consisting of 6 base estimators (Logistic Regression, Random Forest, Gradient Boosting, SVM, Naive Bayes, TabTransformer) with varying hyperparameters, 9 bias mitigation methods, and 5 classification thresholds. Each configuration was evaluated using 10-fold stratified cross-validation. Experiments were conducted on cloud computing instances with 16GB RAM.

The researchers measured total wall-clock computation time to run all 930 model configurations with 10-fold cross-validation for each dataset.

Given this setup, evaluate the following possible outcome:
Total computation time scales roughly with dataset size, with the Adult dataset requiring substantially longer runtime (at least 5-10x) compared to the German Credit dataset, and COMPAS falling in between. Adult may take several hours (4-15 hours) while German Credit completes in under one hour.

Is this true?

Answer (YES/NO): NO